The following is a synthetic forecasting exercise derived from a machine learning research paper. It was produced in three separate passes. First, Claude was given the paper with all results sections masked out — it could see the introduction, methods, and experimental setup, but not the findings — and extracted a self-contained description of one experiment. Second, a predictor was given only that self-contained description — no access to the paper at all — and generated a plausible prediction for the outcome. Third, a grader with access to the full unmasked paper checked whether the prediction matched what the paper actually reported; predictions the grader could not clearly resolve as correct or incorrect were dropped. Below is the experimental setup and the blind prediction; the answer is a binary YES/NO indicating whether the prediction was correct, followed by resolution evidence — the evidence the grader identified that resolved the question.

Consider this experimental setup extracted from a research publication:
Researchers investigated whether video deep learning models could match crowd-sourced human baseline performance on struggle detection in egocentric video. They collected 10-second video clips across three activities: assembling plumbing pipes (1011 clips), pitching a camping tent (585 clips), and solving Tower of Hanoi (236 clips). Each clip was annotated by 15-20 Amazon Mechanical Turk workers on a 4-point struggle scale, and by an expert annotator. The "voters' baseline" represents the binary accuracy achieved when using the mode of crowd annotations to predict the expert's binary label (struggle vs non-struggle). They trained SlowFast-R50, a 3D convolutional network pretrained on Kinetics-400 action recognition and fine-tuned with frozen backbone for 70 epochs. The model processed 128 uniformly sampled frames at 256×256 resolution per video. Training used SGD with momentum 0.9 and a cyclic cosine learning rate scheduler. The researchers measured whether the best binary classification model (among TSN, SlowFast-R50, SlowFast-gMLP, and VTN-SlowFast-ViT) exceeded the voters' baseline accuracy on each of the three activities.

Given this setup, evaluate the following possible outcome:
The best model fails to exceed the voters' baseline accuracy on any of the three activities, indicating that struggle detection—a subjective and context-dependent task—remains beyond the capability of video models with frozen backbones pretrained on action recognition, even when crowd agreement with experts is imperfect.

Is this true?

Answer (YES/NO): NO